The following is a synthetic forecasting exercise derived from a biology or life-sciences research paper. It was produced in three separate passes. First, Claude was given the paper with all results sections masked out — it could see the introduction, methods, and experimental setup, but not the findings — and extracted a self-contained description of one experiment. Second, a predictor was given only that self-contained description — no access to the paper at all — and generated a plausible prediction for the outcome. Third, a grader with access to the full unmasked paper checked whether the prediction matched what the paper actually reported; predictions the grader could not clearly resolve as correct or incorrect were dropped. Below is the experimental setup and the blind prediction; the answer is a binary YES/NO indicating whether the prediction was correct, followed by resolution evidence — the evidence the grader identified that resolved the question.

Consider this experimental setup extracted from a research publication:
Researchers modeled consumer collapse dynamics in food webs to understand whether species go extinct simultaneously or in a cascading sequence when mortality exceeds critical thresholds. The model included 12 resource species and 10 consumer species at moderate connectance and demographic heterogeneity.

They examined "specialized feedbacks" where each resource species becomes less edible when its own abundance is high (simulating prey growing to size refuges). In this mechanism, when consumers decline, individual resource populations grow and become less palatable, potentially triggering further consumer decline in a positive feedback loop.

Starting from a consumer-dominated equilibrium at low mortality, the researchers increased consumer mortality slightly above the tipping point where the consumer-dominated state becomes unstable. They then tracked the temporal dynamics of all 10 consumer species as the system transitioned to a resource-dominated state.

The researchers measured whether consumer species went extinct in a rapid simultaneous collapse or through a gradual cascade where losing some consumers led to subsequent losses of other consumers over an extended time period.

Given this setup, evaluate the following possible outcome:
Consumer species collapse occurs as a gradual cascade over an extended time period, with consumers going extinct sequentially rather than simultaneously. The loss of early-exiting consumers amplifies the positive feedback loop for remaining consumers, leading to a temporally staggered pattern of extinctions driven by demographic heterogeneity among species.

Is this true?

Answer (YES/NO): YES